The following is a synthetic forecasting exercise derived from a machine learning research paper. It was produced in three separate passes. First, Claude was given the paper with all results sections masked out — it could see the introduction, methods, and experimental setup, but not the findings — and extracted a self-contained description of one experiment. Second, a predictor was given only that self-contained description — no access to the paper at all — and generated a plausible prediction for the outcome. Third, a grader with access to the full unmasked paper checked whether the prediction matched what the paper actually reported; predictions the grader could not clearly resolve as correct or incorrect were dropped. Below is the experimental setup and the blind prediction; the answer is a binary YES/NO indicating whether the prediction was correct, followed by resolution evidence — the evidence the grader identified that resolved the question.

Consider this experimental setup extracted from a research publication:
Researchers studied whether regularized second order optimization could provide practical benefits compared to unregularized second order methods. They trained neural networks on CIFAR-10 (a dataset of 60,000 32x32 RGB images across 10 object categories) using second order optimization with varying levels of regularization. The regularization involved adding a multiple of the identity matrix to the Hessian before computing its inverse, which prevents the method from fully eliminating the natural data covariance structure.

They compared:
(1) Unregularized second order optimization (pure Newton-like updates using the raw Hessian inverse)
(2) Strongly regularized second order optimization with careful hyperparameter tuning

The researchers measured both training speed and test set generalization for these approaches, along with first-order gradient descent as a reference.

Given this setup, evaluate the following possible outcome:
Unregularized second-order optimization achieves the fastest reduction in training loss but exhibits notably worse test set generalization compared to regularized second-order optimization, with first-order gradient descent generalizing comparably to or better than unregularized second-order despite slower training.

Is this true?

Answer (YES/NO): YES